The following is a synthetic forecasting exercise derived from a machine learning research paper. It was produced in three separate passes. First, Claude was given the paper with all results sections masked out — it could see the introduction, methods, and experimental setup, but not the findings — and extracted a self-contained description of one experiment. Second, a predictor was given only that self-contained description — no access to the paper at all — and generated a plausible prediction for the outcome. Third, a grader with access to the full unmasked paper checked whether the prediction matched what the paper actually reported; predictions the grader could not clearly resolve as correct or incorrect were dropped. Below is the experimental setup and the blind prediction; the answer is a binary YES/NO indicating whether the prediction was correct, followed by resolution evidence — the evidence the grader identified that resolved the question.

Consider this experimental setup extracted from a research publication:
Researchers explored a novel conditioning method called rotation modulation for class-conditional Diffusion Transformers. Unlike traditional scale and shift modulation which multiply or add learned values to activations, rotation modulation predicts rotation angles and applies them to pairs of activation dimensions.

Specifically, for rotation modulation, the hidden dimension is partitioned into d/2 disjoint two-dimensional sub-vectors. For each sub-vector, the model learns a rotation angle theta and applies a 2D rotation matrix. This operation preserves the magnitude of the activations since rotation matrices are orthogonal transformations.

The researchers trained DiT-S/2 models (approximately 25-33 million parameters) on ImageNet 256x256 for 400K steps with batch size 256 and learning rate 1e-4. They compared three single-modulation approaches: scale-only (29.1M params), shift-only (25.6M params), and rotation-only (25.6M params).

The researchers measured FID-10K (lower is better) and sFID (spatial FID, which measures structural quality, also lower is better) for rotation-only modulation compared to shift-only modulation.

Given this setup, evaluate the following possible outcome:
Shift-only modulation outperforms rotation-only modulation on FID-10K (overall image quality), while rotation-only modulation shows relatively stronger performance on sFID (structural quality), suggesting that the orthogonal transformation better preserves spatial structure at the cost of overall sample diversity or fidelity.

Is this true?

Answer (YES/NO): NO